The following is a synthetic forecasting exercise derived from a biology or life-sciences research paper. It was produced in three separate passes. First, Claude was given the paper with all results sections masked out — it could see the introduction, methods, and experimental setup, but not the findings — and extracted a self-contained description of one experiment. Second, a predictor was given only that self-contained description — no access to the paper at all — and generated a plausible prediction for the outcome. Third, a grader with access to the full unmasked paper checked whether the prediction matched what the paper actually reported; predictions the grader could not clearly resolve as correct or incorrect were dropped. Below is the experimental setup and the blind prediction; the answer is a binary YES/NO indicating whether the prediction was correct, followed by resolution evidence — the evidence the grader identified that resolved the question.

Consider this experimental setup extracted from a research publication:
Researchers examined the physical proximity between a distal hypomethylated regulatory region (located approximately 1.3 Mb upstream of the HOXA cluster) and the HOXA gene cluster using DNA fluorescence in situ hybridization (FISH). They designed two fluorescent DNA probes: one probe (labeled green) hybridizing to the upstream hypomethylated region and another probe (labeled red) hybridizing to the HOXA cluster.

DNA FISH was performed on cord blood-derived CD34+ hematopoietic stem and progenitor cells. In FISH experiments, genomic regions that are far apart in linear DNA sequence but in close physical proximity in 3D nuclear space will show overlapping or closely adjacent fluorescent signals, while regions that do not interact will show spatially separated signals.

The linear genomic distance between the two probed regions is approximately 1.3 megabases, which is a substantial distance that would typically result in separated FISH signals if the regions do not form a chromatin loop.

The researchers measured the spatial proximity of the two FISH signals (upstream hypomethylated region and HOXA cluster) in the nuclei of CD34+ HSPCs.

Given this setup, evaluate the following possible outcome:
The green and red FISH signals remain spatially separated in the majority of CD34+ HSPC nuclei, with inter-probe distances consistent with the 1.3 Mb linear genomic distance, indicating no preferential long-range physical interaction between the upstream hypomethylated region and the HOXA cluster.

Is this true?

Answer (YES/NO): NO